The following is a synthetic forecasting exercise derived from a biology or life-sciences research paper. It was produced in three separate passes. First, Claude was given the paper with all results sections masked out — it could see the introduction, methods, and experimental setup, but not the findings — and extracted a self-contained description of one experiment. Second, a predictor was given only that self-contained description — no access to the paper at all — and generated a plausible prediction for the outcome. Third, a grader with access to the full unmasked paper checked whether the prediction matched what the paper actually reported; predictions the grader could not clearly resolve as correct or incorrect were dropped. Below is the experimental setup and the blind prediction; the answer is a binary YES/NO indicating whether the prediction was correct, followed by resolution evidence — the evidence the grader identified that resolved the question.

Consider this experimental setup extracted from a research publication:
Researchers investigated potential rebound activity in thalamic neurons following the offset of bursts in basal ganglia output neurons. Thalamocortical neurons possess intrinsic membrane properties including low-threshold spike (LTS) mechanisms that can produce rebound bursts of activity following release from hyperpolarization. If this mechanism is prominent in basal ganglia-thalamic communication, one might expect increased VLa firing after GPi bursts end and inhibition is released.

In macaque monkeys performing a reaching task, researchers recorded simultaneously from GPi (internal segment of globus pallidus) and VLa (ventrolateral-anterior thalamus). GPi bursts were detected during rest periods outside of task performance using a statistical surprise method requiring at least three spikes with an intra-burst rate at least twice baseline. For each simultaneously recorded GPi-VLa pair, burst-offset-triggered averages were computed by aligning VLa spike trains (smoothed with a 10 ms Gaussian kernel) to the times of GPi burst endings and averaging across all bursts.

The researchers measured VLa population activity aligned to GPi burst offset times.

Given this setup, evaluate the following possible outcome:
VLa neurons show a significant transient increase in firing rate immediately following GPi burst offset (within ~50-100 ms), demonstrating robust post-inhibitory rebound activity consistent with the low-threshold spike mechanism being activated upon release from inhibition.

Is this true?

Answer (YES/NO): NO